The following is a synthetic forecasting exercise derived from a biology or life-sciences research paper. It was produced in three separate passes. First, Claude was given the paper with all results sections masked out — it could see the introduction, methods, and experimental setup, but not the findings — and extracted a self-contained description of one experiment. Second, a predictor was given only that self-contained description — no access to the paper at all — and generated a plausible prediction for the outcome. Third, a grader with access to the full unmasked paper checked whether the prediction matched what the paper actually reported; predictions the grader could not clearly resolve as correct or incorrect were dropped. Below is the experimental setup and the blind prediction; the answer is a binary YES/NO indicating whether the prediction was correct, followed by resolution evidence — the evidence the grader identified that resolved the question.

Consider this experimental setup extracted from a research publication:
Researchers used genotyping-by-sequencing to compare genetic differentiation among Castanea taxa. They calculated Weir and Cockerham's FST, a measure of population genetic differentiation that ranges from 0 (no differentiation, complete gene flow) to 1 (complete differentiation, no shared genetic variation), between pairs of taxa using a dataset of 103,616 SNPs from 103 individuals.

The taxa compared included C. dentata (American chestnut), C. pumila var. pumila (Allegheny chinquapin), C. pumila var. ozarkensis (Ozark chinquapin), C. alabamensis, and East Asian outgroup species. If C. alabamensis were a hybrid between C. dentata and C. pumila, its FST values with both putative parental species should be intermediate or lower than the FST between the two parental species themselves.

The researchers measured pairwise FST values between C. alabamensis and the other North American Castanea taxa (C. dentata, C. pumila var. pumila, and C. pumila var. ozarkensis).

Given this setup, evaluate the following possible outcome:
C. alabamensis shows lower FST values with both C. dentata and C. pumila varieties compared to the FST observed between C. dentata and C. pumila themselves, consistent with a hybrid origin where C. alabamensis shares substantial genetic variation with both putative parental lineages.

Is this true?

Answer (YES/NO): NO